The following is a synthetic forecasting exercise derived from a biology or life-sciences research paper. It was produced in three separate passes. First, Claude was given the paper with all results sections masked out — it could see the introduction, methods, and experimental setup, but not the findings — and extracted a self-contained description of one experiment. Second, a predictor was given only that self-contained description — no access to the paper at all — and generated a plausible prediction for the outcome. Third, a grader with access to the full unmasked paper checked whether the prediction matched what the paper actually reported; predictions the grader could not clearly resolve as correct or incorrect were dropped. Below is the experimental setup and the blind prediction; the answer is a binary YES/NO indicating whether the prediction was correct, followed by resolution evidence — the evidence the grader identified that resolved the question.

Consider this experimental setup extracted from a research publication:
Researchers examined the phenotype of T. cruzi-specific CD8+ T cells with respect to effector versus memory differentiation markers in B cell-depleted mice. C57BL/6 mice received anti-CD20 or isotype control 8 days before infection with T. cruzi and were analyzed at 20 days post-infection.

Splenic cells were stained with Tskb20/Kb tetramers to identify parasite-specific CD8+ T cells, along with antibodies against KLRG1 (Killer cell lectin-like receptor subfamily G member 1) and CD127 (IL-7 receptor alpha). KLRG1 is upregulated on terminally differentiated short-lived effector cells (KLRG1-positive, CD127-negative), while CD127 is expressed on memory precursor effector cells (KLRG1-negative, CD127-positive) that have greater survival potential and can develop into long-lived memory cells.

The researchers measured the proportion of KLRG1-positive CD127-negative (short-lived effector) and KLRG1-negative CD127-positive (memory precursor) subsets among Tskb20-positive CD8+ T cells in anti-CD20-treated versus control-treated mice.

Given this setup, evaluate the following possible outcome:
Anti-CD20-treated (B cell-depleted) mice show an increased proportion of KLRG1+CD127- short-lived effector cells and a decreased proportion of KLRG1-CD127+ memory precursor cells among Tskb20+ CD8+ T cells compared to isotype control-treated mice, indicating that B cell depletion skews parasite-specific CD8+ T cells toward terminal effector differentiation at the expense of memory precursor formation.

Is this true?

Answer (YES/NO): NO